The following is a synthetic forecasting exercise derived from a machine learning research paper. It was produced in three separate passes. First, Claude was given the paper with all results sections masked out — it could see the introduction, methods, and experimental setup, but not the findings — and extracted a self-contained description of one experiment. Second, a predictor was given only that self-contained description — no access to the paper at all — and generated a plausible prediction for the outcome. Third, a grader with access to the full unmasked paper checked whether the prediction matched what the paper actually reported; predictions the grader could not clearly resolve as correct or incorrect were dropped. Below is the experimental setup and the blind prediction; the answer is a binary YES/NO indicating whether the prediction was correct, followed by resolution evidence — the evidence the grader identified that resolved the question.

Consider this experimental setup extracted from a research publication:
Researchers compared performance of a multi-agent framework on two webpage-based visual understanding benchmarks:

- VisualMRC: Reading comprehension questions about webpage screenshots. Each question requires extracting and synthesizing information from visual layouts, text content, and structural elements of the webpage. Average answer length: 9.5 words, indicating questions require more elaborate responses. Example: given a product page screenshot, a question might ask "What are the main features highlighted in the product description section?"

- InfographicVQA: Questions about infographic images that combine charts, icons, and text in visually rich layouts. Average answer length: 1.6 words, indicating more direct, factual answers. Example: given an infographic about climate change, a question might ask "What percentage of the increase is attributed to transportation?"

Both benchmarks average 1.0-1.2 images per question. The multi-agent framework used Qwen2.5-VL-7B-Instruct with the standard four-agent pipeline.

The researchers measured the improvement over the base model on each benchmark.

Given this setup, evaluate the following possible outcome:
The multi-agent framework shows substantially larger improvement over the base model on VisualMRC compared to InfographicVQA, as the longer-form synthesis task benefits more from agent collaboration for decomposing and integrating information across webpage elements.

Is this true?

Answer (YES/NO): NO